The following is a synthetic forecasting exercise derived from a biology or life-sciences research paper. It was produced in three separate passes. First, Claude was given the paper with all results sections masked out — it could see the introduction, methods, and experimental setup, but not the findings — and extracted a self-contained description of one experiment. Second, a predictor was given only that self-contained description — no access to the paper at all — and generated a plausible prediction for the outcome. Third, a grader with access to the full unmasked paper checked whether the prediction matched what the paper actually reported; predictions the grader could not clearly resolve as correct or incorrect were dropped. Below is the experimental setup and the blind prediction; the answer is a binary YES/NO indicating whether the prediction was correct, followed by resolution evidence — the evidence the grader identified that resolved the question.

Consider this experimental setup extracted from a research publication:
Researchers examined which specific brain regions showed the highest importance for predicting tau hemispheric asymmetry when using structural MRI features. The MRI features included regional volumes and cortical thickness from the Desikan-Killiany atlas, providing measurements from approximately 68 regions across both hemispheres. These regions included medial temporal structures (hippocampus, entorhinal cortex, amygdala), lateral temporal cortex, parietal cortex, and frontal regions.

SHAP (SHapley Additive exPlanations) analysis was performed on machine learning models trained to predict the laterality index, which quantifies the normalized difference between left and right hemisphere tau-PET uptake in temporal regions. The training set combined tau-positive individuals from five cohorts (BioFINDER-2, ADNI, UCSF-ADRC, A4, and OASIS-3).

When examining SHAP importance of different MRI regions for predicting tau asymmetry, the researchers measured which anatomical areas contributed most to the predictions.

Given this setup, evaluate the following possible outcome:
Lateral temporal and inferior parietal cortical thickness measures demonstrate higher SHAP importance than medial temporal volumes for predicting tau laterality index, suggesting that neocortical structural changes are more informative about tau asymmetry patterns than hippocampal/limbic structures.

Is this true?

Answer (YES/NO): NO